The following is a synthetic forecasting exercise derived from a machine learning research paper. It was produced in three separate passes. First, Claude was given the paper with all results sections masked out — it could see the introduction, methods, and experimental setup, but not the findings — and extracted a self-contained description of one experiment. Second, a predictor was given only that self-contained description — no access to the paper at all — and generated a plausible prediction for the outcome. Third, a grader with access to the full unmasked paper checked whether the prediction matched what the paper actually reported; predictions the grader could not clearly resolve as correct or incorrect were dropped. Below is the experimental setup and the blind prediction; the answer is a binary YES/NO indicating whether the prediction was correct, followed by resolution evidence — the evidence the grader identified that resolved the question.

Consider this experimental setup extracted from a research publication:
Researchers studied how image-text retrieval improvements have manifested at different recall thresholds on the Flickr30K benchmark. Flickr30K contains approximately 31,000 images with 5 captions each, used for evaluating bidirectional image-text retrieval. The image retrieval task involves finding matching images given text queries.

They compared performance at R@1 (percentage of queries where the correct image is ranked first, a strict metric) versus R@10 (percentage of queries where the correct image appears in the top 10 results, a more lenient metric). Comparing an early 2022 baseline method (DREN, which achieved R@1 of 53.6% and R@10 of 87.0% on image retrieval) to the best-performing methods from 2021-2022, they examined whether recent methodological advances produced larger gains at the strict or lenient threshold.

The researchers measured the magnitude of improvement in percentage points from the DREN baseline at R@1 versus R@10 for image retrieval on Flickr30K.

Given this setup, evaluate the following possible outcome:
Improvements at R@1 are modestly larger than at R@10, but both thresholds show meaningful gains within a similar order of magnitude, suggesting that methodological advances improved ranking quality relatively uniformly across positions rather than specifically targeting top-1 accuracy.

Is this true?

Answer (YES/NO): NO